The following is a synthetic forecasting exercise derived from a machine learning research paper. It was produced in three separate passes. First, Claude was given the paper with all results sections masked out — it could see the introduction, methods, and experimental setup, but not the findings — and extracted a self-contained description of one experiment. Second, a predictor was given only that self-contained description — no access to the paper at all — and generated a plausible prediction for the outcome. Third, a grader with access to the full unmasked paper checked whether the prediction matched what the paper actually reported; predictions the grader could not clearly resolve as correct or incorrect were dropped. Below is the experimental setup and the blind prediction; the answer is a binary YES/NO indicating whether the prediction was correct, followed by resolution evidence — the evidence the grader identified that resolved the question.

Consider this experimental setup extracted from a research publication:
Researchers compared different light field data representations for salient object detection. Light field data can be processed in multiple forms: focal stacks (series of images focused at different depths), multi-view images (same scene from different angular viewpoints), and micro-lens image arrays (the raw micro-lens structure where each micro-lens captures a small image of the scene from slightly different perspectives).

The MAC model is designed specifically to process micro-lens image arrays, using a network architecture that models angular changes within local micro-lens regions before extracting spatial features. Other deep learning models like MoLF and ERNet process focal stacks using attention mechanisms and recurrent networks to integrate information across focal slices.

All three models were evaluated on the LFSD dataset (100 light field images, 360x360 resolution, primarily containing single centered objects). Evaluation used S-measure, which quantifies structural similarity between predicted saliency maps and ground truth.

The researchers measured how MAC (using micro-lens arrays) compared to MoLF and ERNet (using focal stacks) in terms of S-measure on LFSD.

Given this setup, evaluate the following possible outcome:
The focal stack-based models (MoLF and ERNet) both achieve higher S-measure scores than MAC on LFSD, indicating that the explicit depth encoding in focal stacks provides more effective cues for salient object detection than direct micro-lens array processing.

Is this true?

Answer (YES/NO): YES